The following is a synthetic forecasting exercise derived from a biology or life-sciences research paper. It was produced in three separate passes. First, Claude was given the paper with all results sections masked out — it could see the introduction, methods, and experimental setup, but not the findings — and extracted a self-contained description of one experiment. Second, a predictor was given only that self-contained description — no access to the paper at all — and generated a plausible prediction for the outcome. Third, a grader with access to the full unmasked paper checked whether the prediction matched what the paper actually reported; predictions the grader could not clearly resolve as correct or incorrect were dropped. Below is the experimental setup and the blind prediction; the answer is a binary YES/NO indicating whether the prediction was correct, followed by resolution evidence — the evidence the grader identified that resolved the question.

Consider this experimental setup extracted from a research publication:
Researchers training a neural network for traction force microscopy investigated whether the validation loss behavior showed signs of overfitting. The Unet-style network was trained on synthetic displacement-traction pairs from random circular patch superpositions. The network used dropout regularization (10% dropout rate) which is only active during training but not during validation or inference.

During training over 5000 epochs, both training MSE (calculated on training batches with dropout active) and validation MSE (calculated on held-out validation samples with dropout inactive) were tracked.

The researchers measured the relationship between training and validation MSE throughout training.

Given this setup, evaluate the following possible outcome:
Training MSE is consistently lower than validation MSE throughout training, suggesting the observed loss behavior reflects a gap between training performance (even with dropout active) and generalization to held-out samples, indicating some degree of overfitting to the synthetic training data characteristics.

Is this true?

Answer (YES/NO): NO